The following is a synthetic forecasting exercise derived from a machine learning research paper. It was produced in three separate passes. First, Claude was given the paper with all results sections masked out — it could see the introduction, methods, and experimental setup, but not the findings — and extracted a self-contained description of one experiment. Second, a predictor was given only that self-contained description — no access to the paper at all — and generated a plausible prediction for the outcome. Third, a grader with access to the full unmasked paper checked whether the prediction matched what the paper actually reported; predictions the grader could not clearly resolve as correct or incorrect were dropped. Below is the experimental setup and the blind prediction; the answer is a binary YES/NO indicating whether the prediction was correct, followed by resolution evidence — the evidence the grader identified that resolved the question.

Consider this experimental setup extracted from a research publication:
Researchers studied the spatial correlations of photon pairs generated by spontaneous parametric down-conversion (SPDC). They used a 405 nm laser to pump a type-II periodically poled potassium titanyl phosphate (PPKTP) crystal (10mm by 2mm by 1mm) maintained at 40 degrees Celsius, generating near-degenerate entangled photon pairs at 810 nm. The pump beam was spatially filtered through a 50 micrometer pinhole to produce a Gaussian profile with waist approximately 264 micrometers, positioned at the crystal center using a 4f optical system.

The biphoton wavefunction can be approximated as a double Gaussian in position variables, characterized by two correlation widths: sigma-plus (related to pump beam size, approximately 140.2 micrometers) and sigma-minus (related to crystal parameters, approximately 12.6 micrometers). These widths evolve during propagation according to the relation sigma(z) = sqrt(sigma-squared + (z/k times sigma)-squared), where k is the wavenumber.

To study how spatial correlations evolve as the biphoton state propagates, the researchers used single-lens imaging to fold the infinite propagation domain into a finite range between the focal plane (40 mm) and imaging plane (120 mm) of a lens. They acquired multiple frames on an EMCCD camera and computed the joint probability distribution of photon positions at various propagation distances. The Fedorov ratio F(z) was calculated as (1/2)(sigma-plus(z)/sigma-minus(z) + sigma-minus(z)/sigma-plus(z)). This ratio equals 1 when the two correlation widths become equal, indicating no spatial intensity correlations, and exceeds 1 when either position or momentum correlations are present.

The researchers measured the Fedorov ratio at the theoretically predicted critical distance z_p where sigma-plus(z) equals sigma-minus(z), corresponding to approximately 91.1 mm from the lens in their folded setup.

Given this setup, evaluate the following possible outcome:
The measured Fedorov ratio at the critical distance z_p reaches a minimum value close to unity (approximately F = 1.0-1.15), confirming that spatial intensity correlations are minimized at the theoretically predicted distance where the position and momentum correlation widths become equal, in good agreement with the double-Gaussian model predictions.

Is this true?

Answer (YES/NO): YES